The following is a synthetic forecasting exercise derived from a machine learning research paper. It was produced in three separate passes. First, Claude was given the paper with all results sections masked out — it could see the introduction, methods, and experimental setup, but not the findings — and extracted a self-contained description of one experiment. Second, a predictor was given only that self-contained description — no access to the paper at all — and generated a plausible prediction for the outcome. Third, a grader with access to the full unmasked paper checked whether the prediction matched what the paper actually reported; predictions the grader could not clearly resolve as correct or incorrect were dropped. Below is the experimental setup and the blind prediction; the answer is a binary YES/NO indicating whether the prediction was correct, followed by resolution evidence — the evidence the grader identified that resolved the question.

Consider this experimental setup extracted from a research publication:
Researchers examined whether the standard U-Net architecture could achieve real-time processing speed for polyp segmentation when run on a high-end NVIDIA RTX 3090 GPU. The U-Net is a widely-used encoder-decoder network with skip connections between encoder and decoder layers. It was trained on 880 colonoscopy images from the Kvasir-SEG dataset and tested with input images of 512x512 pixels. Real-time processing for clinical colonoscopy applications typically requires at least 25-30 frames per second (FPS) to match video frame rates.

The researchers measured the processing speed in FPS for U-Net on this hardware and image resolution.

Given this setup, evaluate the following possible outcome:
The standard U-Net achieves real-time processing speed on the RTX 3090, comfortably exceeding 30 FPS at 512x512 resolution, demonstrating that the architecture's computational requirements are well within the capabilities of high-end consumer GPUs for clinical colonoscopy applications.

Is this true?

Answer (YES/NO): NO